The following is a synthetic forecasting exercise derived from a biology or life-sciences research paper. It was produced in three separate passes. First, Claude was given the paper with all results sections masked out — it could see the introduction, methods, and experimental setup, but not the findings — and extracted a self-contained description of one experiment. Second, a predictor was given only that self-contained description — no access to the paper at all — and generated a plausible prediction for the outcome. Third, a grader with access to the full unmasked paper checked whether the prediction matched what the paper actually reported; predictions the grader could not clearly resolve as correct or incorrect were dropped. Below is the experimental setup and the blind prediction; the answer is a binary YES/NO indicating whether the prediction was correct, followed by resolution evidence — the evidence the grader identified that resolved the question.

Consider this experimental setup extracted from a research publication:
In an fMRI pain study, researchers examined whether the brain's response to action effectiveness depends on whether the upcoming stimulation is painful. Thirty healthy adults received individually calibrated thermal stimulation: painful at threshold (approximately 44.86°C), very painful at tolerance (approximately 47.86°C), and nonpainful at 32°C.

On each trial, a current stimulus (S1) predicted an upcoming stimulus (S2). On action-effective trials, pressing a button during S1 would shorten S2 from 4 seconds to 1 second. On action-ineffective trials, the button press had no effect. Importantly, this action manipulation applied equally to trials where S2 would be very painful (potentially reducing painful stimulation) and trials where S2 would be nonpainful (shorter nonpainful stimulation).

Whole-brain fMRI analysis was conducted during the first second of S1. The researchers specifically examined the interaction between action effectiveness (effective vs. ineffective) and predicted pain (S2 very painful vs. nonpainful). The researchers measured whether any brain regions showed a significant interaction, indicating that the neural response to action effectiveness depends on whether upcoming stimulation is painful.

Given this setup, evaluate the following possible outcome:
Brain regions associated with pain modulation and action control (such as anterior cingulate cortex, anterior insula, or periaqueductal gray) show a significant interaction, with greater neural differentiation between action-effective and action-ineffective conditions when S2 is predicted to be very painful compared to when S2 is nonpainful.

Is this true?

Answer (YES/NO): NO